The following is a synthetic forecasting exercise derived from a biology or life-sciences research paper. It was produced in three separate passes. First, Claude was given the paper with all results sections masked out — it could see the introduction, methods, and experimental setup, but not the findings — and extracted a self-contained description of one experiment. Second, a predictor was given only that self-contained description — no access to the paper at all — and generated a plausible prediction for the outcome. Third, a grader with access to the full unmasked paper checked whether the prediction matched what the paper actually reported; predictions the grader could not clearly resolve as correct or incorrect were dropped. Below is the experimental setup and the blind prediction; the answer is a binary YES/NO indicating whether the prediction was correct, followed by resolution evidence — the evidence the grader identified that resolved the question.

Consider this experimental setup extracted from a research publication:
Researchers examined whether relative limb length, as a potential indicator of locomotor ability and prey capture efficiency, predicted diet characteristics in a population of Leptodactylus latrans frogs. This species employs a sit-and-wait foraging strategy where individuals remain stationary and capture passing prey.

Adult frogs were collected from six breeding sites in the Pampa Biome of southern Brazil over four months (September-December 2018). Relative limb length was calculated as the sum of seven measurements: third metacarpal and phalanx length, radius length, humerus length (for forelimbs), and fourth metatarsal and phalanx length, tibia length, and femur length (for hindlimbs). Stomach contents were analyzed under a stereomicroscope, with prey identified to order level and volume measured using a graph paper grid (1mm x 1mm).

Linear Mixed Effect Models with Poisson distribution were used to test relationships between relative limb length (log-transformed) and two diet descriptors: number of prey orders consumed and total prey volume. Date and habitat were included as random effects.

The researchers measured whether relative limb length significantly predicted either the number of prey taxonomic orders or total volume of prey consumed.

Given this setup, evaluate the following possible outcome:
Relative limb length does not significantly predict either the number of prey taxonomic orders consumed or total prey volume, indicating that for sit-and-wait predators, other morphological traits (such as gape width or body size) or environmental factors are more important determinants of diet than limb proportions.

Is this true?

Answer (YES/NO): YES